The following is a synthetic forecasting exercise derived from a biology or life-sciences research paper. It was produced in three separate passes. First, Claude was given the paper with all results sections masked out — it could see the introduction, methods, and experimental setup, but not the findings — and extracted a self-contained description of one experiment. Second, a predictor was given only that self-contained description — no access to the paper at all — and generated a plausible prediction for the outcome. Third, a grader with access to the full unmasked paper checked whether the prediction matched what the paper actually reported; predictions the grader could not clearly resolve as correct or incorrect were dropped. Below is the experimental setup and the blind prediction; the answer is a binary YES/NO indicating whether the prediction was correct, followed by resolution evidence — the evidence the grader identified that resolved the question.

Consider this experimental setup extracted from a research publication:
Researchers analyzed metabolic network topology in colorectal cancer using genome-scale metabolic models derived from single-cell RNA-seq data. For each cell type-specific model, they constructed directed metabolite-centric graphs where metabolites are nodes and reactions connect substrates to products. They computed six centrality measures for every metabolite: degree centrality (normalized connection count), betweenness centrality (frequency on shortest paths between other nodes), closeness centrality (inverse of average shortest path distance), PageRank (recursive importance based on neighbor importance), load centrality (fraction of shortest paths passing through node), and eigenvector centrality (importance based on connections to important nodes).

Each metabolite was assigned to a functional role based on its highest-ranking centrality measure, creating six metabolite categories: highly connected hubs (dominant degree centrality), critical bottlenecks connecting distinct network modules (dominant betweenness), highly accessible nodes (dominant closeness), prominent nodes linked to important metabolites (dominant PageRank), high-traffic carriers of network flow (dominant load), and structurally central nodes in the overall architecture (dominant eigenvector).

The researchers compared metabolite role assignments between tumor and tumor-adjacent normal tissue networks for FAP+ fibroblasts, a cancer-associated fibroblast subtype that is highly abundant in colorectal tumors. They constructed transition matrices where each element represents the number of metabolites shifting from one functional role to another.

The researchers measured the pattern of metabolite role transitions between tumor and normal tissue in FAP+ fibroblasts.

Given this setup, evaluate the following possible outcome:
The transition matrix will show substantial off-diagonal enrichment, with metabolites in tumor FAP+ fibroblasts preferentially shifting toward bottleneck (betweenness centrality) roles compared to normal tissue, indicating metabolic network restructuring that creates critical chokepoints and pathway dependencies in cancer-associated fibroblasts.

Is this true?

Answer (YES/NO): NO